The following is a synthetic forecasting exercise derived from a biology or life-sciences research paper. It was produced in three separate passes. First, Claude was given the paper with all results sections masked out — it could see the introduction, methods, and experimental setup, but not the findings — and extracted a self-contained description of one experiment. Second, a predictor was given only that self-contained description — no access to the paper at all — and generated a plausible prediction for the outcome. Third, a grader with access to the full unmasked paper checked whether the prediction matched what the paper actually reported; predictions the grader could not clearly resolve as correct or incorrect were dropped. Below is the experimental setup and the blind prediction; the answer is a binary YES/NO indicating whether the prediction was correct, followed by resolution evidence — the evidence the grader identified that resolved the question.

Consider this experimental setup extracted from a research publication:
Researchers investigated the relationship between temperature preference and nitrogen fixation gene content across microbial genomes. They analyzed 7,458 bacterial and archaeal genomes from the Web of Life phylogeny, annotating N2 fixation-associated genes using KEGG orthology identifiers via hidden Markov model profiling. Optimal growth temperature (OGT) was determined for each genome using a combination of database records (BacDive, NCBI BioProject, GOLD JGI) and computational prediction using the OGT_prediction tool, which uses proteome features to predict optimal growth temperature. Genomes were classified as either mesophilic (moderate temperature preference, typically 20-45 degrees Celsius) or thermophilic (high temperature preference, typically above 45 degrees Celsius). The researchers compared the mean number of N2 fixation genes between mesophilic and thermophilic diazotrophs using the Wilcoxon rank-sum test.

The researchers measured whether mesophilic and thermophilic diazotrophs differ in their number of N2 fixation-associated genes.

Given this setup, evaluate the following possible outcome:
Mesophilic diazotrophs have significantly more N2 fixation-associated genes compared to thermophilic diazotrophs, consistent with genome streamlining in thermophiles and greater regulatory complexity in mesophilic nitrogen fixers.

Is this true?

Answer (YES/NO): YES